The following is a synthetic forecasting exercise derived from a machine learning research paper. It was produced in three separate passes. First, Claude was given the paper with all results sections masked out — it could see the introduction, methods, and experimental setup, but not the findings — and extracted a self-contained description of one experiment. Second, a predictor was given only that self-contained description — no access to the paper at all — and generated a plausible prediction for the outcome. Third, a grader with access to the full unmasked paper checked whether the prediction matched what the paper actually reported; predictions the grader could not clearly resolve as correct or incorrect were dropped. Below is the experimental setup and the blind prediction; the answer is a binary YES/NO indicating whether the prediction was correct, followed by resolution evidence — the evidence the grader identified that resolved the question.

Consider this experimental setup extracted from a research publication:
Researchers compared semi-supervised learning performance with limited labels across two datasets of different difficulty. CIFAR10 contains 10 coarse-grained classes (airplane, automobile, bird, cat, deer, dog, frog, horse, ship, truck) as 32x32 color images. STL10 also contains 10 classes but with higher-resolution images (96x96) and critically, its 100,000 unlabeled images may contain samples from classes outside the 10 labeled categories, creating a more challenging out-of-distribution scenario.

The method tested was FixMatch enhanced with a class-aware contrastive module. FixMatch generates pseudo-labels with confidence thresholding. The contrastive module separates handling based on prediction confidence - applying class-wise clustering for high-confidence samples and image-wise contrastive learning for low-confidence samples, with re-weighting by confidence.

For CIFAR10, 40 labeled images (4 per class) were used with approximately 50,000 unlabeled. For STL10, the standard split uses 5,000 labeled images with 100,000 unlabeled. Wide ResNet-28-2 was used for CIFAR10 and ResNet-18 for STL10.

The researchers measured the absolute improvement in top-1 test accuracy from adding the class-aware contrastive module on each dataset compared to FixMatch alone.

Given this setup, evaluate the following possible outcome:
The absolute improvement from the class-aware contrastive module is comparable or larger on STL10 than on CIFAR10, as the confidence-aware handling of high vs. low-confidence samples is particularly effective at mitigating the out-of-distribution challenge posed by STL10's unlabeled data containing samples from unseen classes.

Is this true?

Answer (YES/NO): YES